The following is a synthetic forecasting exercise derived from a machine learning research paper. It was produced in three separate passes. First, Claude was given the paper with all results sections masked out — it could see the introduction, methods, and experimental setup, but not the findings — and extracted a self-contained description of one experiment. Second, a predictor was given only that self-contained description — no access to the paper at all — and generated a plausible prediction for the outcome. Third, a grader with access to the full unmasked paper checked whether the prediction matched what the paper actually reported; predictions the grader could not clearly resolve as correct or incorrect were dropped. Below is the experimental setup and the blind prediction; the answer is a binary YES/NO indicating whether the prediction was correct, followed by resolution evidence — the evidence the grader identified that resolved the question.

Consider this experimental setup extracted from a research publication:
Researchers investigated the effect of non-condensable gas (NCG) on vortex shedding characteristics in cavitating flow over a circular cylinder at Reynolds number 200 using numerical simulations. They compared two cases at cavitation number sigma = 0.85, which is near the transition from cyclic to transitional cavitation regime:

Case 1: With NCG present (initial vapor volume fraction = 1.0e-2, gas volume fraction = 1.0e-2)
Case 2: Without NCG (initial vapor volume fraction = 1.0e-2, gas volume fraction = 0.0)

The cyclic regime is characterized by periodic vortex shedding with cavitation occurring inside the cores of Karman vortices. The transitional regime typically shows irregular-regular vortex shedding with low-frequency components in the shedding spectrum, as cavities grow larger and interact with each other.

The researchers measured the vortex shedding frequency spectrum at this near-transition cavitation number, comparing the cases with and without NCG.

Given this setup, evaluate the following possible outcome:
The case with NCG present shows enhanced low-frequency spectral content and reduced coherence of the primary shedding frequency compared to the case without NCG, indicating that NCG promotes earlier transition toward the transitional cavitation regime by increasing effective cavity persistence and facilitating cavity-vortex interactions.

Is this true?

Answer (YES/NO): NO